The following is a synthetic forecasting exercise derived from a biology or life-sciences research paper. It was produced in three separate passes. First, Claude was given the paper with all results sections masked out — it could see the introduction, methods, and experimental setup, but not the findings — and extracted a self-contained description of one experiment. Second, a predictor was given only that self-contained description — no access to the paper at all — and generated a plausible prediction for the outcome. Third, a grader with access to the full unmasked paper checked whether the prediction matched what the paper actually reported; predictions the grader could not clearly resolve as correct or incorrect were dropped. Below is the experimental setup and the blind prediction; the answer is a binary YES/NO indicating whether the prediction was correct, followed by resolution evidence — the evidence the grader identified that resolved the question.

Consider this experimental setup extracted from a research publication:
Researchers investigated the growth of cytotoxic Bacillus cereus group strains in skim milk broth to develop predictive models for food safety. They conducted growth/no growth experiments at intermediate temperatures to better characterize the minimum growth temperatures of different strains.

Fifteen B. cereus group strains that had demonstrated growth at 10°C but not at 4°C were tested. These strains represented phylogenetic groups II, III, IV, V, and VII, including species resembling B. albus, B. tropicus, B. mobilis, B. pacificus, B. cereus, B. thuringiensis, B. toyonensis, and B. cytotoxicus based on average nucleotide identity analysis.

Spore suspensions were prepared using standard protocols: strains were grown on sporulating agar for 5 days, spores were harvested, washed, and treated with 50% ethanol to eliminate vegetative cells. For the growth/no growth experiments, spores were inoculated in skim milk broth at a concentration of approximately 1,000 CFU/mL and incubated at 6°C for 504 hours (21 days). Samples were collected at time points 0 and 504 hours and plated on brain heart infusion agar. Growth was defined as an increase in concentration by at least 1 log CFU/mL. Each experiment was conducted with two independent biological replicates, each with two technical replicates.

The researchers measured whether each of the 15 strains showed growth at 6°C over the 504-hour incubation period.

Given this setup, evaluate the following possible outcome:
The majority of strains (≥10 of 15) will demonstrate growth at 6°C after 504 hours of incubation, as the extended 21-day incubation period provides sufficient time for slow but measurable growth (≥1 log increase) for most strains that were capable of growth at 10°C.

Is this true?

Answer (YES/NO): NO